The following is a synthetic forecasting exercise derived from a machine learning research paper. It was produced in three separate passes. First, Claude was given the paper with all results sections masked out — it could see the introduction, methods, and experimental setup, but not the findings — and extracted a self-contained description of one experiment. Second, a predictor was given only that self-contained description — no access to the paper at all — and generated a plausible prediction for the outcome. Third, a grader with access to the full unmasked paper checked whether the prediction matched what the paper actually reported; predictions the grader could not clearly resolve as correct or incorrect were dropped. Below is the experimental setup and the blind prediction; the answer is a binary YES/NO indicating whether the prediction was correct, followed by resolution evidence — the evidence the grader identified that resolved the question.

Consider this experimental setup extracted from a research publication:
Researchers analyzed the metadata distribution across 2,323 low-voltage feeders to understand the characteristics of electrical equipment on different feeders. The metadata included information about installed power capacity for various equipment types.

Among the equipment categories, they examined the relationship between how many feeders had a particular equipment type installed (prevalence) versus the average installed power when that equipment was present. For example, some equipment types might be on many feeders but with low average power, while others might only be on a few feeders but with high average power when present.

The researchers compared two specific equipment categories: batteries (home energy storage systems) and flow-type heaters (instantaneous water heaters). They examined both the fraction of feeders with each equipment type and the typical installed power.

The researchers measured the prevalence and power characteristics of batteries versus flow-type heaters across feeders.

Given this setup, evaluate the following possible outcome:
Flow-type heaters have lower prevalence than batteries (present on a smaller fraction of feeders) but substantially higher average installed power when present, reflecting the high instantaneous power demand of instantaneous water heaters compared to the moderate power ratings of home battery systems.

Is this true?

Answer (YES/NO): YES